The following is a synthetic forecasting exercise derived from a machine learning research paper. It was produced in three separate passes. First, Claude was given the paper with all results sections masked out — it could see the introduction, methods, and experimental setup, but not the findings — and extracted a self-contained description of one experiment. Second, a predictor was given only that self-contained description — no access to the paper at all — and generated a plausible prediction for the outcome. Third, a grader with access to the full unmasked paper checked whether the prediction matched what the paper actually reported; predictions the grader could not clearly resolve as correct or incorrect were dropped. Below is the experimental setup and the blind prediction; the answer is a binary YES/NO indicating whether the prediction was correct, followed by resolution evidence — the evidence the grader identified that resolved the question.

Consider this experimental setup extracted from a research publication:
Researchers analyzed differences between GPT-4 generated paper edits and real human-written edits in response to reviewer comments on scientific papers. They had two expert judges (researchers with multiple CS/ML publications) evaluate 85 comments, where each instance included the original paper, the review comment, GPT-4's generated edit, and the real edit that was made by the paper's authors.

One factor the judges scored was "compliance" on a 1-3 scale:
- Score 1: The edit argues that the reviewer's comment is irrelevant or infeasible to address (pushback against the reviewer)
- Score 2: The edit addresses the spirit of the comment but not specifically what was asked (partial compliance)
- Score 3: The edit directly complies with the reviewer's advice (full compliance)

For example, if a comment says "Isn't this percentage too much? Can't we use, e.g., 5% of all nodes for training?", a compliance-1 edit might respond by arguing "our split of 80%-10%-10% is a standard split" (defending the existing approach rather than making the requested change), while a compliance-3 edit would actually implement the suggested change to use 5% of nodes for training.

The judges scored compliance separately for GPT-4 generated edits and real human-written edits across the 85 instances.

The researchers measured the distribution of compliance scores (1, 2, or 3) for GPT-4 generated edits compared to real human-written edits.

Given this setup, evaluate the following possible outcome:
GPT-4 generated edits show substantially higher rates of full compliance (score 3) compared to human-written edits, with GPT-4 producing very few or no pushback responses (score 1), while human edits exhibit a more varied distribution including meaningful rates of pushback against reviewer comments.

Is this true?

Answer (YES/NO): YES